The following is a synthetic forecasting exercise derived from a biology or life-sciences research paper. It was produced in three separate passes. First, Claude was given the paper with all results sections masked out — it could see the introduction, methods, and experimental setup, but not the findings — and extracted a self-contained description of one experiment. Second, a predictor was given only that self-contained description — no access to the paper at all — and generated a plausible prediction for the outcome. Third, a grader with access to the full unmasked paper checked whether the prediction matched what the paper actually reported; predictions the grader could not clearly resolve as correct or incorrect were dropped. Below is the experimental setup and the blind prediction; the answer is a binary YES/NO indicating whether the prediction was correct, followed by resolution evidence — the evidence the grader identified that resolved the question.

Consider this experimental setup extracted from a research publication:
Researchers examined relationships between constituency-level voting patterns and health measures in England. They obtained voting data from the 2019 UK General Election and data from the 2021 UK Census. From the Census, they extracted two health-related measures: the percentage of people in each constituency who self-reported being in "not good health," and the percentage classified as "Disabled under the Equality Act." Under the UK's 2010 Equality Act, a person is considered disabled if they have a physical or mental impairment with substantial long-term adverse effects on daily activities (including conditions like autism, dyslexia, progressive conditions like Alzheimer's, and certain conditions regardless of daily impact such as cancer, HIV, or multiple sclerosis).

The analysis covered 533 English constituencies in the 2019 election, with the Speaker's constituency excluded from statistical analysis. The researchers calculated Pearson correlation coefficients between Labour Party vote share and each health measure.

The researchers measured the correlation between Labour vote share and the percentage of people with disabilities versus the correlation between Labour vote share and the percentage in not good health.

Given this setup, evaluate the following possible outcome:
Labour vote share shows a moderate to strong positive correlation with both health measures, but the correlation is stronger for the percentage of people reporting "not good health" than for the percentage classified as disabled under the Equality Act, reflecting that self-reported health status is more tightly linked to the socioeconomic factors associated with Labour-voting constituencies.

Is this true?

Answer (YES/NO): YES